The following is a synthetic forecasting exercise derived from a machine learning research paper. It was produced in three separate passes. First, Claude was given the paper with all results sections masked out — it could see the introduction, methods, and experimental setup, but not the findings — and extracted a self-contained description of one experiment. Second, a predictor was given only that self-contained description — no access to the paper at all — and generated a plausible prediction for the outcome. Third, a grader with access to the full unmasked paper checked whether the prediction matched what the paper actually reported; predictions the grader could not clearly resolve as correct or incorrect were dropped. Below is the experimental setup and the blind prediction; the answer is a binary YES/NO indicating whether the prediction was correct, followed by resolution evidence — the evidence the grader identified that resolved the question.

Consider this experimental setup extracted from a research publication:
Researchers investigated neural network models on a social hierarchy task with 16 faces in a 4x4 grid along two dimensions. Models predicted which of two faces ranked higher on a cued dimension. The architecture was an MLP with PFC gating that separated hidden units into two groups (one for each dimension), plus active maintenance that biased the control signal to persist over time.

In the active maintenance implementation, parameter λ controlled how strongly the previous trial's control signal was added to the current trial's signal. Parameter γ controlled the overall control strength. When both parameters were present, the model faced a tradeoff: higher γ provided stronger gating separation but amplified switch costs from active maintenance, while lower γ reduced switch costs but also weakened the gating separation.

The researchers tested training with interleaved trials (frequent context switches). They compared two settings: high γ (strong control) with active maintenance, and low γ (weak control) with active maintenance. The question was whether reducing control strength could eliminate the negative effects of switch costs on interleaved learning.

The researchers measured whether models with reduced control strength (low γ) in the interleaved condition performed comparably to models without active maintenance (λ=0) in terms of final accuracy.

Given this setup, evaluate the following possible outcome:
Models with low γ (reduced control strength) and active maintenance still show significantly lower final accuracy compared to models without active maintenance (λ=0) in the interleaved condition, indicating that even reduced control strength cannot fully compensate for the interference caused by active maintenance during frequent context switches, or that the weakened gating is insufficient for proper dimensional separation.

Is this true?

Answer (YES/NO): NO